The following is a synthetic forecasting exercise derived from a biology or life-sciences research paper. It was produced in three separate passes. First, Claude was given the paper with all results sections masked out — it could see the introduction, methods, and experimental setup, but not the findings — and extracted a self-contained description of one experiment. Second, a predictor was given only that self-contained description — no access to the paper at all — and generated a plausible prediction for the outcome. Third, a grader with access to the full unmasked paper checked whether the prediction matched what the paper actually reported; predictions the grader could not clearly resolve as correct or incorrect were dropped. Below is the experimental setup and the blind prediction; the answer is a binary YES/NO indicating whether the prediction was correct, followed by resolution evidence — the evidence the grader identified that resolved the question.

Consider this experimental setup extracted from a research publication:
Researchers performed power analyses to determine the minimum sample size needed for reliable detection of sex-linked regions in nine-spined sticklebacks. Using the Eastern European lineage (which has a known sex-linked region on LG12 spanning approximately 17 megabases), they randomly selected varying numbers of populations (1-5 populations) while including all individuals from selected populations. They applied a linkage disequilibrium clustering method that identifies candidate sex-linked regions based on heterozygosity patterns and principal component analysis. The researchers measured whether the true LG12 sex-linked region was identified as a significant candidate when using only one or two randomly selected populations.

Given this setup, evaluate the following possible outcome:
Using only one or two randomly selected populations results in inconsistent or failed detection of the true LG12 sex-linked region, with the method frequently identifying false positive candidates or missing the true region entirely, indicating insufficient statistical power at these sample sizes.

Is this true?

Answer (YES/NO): YES